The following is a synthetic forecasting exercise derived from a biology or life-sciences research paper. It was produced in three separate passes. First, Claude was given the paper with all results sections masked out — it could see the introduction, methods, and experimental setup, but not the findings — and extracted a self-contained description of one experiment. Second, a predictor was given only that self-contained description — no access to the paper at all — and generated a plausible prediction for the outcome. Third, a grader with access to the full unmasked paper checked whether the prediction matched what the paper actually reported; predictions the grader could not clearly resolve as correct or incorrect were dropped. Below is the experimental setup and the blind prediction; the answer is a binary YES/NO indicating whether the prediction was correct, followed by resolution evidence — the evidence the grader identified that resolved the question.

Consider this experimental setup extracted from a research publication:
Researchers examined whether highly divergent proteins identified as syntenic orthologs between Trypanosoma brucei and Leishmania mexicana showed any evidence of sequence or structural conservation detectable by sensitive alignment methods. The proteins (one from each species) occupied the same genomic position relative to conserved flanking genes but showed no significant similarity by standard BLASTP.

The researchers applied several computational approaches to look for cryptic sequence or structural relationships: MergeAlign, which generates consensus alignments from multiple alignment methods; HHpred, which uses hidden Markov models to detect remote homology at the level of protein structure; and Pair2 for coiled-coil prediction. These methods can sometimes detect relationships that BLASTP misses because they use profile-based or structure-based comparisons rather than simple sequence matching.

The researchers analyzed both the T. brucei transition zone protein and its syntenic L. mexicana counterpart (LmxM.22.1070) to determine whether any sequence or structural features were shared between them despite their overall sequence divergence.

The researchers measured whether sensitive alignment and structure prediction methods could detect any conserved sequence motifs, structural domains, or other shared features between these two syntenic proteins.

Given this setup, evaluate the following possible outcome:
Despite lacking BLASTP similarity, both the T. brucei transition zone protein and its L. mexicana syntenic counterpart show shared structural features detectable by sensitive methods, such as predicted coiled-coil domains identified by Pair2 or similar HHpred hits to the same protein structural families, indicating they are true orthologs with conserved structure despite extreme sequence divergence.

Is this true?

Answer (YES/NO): YES